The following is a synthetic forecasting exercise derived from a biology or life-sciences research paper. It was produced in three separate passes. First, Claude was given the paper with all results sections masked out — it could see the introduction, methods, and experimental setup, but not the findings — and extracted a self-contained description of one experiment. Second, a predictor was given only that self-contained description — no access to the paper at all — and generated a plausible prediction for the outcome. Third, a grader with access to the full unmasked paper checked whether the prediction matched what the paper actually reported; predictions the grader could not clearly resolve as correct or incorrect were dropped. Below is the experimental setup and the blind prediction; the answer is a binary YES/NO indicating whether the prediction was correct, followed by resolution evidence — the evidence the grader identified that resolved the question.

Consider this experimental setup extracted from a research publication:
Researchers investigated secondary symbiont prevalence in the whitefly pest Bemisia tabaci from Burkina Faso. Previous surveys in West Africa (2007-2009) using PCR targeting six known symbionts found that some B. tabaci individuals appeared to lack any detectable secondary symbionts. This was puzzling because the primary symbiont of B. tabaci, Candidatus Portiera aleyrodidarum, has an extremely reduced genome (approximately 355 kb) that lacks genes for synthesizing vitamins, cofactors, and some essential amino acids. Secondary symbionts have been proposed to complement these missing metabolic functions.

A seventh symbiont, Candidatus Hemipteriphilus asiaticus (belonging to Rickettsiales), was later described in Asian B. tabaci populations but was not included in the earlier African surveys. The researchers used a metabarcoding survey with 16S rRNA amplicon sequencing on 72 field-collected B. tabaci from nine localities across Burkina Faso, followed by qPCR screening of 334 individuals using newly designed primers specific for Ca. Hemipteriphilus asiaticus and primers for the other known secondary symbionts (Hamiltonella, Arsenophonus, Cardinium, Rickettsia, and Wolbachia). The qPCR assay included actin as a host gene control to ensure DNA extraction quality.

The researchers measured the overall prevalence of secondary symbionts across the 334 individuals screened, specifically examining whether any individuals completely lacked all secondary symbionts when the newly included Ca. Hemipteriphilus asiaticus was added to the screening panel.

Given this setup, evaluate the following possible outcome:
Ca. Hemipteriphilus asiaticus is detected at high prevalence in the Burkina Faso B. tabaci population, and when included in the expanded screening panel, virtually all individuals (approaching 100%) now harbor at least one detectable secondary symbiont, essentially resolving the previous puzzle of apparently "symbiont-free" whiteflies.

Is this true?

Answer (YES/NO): YES